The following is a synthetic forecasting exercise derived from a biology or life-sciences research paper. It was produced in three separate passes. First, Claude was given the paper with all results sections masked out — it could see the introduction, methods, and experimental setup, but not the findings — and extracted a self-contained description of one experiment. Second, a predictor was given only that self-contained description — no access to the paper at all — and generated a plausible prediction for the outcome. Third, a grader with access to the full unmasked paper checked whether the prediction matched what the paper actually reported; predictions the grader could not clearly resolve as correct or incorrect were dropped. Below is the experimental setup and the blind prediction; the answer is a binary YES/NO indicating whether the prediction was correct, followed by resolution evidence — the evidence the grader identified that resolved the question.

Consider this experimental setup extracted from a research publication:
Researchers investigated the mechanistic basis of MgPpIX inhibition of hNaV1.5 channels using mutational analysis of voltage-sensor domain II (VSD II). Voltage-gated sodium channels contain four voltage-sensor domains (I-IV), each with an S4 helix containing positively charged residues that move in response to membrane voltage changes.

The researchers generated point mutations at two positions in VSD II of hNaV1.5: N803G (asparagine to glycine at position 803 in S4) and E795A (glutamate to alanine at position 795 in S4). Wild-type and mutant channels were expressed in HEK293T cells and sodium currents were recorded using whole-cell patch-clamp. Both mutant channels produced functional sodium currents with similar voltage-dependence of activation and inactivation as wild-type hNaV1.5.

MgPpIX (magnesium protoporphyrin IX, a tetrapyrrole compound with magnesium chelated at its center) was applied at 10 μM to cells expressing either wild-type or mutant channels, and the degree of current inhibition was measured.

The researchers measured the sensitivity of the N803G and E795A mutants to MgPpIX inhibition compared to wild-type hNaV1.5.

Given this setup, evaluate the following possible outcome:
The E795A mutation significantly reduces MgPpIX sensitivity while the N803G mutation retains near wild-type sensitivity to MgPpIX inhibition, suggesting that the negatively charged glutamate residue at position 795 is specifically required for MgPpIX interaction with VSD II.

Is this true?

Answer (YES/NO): NO